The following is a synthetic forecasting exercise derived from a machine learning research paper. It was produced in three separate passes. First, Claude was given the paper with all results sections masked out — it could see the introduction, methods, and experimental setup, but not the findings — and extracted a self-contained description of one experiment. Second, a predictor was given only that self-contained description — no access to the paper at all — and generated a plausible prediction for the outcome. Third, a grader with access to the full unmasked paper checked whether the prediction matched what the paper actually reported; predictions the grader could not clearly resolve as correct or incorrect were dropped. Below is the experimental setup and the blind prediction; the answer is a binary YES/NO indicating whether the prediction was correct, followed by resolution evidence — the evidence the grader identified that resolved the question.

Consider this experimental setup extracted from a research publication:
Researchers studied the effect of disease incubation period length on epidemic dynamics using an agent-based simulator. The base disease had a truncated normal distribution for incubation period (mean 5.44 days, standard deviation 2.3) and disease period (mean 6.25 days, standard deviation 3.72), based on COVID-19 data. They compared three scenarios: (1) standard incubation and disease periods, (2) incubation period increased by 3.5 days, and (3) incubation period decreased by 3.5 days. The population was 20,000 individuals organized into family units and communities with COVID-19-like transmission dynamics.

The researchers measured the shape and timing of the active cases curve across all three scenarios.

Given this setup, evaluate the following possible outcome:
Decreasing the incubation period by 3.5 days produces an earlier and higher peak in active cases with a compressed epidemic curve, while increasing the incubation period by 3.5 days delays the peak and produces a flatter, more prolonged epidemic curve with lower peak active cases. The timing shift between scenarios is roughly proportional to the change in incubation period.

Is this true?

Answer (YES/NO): NO